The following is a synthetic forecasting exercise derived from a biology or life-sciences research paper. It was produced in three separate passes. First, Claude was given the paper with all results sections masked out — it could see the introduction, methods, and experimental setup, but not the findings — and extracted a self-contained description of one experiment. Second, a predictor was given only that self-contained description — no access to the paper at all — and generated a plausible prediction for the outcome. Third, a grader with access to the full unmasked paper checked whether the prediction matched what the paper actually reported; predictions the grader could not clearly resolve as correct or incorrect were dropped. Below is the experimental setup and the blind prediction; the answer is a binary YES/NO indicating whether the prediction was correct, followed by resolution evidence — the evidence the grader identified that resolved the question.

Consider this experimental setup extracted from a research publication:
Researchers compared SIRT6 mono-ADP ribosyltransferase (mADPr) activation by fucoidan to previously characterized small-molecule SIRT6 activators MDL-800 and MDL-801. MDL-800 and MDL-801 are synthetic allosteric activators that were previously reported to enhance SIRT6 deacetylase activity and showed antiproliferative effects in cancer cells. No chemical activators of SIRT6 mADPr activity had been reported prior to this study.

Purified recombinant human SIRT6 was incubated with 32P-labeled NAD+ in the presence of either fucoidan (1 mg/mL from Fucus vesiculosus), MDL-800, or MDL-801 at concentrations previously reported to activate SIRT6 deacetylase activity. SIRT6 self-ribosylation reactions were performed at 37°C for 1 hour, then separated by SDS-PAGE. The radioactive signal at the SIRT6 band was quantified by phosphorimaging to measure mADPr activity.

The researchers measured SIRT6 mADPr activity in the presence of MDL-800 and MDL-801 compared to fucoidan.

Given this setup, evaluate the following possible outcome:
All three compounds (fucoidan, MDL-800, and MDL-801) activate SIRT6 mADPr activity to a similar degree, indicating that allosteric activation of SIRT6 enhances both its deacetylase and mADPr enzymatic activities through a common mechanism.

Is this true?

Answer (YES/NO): NO